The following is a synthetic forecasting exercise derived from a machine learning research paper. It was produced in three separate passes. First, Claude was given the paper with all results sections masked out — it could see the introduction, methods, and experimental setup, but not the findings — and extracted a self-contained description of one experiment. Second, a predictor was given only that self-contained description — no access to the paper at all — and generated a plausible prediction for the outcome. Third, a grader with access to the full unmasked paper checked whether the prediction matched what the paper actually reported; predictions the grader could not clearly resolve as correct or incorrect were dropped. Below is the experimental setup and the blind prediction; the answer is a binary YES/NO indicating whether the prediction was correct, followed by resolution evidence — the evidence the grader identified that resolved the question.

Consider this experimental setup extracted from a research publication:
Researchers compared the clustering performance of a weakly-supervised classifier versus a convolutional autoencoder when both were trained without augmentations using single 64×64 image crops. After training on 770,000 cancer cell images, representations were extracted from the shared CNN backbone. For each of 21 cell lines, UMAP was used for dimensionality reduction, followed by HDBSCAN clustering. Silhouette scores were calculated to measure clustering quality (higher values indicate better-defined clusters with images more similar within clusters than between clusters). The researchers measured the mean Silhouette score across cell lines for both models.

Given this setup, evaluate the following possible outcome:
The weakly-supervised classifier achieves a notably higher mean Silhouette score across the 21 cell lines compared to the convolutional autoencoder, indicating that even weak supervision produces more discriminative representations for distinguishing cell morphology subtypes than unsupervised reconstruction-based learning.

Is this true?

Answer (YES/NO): NO